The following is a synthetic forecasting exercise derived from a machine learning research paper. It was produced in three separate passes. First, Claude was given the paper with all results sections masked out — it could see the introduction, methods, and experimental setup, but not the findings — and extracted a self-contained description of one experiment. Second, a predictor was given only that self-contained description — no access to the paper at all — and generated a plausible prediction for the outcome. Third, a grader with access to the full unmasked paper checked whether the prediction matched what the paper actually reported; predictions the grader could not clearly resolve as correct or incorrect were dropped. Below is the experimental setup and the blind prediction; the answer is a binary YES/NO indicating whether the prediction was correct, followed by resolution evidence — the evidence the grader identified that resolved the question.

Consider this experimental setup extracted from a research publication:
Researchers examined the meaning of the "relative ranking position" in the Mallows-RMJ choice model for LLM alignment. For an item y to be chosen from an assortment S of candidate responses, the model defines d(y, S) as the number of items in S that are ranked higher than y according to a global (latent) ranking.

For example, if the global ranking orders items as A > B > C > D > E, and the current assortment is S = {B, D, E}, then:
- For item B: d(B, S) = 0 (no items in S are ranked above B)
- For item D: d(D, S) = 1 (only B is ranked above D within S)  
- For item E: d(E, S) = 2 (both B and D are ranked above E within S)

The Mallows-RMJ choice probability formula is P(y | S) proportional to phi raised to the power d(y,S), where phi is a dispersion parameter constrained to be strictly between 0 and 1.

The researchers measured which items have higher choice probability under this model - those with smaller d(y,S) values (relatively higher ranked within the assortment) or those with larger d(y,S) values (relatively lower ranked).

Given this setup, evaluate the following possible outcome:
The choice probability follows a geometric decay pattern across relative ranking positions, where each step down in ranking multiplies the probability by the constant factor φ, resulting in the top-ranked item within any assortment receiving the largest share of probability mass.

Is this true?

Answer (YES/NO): YES